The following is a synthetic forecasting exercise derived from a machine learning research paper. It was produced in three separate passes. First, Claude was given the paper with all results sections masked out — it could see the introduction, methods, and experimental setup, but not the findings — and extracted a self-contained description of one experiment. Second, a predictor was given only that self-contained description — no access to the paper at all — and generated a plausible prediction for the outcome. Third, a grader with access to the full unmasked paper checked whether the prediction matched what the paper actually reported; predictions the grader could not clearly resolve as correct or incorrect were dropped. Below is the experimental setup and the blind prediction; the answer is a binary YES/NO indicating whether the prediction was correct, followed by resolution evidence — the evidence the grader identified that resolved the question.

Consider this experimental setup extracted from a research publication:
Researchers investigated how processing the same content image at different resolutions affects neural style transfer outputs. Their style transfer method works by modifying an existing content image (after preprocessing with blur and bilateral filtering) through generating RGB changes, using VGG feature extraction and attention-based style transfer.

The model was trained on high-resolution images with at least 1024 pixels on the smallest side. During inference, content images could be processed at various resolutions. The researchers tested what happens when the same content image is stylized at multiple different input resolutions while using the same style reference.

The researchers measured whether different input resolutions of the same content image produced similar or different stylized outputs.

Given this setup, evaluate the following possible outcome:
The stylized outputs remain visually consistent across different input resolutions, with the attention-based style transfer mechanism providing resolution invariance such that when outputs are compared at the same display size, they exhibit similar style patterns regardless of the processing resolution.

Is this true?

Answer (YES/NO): NO